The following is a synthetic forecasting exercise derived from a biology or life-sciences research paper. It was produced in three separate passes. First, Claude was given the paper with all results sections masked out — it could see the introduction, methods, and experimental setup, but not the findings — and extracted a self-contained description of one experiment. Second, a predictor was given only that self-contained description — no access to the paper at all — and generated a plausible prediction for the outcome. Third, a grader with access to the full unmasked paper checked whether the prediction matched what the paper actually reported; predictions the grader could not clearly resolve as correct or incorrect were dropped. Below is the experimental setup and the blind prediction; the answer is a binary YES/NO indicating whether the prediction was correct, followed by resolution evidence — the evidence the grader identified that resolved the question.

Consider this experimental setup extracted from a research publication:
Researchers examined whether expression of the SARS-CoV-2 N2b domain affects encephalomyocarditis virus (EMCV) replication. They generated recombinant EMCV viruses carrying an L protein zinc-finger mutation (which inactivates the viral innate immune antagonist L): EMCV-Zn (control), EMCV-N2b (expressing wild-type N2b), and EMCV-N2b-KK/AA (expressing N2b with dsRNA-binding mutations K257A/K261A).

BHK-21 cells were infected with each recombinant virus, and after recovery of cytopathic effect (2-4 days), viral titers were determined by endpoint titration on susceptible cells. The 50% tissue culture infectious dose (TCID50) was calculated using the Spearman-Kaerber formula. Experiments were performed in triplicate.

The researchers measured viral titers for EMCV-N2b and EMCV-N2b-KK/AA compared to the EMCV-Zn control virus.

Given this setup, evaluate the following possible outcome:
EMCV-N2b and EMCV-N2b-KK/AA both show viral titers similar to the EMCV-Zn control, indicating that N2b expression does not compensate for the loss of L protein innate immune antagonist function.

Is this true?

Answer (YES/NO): NO